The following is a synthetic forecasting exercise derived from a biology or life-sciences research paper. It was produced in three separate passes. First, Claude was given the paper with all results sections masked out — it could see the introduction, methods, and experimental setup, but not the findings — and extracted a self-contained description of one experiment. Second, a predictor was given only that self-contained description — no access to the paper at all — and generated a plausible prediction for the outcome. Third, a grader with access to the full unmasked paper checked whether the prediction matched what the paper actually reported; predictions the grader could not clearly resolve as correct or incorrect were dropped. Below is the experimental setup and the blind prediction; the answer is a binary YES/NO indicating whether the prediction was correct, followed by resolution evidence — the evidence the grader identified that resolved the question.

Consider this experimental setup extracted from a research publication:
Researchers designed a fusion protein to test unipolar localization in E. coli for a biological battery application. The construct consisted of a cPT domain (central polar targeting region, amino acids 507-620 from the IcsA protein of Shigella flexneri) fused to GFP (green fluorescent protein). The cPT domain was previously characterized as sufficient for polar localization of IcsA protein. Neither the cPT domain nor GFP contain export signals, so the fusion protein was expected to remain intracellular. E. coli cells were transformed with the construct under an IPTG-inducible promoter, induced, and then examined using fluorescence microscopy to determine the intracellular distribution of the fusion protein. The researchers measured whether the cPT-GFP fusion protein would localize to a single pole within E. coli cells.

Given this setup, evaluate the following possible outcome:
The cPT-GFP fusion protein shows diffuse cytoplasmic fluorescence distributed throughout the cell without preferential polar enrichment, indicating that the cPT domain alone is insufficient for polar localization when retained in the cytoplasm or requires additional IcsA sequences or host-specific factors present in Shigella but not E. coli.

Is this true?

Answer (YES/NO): NO